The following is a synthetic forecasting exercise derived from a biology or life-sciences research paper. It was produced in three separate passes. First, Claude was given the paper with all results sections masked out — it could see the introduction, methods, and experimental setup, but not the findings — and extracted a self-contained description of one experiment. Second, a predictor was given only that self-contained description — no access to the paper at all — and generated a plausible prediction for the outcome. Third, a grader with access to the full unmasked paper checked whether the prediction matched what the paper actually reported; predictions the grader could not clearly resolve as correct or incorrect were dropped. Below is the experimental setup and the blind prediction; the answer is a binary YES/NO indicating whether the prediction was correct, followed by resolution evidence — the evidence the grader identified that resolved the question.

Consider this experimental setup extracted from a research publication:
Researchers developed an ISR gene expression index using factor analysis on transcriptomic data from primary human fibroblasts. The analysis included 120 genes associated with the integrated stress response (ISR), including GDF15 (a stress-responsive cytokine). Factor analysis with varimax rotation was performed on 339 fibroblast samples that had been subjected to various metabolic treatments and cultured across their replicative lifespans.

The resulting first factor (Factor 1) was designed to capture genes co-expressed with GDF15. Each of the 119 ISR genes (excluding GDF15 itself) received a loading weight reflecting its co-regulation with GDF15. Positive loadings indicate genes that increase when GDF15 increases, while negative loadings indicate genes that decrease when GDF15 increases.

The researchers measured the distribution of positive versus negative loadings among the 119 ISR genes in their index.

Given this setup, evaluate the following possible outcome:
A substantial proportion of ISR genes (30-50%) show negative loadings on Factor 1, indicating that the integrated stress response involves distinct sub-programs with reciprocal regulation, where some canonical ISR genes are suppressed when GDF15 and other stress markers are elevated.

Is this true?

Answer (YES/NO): YES